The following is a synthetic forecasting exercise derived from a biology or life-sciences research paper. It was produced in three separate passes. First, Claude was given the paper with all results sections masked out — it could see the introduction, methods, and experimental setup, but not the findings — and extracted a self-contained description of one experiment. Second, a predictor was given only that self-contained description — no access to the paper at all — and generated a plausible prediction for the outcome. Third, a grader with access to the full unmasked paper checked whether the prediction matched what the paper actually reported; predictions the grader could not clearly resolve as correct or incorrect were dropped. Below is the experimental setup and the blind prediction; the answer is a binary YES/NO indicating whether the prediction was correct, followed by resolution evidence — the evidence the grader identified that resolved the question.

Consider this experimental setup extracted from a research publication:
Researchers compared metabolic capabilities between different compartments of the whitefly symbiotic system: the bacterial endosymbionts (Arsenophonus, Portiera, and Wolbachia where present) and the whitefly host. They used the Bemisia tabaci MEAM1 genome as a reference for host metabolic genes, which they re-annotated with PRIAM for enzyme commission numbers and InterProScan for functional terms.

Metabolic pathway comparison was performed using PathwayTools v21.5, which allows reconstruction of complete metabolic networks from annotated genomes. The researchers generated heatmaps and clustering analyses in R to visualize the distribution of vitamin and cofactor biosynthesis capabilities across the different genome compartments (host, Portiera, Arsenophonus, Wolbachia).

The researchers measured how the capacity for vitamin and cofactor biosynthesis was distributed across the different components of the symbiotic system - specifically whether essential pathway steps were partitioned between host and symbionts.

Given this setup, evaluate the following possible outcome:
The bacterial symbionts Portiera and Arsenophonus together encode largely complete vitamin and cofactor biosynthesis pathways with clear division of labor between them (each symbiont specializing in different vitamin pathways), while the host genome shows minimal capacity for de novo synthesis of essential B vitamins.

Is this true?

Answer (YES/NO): NO